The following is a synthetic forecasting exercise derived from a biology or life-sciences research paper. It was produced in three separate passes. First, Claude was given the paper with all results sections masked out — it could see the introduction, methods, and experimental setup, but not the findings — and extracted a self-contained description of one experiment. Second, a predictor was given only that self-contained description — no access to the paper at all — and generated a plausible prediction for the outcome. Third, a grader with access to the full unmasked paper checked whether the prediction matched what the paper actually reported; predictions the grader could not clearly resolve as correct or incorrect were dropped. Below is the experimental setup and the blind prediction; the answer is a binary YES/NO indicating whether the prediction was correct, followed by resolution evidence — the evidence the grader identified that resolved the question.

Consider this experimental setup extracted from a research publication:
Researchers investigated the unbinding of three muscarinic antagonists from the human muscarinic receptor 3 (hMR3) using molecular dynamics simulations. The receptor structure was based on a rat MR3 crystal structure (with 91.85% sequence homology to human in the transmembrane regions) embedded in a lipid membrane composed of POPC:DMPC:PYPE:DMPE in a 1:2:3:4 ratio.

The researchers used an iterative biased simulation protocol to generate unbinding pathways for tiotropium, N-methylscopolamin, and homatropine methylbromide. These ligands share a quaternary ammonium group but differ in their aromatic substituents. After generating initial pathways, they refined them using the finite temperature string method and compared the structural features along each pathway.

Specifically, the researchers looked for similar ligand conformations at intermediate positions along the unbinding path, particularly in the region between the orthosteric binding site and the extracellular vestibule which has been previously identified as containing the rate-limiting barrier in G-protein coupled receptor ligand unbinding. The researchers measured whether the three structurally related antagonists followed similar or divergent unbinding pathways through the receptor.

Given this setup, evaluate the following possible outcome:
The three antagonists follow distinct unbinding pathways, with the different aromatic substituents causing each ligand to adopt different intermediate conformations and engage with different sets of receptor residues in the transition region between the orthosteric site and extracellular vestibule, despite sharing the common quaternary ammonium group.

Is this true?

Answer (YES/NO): NO